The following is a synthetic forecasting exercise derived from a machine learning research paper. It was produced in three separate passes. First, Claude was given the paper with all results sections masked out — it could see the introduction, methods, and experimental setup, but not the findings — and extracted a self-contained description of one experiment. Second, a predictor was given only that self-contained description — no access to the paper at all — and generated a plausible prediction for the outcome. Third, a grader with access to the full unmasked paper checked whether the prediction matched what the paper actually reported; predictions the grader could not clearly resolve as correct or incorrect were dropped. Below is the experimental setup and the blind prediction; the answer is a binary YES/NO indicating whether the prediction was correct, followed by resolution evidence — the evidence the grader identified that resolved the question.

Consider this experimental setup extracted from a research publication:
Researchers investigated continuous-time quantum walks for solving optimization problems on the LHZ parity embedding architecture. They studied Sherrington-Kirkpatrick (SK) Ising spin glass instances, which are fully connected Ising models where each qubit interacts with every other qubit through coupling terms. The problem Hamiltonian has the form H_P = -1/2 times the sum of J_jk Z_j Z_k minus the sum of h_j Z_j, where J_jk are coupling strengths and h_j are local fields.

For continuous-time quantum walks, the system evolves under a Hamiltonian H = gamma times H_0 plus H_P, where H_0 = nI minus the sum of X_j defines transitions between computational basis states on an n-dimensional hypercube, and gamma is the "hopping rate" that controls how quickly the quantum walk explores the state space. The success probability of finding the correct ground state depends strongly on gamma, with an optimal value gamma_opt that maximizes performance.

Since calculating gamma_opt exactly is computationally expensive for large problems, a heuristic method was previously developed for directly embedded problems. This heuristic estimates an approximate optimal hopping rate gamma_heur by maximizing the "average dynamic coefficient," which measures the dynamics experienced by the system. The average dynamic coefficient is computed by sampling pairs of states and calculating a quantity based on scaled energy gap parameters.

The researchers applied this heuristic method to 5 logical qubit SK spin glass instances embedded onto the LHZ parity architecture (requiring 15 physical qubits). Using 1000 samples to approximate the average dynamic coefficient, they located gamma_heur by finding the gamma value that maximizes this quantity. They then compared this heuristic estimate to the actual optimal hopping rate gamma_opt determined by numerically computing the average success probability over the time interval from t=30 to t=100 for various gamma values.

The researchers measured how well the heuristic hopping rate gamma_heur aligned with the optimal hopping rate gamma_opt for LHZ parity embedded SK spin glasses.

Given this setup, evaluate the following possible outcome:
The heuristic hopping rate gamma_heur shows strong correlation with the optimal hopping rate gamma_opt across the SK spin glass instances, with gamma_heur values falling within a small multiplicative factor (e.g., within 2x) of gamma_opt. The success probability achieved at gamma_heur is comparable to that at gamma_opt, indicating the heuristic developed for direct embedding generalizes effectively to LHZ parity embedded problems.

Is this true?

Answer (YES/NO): YES